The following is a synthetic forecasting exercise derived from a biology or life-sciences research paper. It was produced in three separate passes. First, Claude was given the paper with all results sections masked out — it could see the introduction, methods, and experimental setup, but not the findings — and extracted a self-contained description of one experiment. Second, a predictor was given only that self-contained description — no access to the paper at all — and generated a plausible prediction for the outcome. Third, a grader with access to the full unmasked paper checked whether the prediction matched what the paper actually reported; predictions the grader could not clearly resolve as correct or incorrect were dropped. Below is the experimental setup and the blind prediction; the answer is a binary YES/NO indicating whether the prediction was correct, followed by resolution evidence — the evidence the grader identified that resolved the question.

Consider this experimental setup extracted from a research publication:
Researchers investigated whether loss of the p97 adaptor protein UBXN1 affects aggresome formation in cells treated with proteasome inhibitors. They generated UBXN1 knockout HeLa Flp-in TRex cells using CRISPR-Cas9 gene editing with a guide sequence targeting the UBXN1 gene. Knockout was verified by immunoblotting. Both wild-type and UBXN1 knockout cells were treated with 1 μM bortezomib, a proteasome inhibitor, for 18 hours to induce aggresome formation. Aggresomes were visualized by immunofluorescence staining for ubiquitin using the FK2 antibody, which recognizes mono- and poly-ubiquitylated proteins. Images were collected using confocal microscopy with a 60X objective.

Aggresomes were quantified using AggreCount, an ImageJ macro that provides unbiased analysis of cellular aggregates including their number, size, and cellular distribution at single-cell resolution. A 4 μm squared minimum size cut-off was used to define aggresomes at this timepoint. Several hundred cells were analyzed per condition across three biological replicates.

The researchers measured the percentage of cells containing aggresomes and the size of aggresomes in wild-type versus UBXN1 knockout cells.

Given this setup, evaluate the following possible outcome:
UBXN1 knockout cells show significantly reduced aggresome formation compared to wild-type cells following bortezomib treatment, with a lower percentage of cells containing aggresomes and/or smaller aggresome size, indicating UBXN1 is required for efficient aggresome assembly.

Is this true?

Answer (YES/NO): YES